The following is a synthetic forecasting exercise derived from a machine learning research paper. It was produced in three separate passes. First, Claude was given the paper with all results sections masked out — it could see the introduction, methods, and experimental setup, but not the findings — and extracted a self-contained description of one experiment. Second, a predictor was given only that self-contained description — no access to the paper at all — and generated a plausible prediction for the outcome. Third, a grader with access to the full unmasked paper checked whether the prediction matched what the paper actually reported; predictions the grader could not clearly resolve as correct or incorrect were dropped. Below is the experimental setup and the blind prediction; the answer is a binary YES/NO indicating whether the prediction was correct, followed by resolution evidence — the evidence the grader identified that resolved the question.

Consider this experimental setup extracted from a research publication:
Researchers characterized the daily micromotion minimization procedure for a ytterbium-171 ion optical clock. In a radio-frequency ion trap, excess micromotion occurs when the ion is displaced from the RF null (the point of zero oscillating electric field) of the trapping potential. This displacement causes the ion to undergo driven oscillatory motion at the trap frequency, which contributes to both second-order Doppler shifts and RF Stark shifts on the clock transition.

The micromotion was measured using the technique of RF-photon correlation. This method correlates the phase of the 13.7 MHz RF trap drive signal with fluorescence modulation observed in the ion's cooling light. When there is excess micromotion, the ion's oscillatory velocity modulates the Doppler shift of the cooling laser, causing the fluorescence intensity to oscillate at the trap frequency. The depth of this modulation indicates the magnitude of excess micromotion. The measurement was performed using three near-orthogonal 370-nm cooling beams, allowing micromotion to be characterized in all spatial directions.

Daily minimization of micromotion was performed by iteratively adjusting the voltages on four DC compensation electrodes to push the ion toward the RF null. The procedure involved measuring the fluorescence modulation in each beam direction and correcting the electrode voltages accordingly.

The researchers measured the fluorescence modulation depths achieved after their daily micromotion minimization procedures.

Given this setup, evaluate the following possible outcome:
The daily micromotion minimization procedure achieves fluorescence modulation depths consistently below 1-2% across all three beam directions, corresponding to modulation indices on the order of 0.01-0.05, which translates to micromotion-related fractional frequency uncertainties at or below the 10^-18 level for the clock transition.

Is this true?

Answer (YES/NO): NO